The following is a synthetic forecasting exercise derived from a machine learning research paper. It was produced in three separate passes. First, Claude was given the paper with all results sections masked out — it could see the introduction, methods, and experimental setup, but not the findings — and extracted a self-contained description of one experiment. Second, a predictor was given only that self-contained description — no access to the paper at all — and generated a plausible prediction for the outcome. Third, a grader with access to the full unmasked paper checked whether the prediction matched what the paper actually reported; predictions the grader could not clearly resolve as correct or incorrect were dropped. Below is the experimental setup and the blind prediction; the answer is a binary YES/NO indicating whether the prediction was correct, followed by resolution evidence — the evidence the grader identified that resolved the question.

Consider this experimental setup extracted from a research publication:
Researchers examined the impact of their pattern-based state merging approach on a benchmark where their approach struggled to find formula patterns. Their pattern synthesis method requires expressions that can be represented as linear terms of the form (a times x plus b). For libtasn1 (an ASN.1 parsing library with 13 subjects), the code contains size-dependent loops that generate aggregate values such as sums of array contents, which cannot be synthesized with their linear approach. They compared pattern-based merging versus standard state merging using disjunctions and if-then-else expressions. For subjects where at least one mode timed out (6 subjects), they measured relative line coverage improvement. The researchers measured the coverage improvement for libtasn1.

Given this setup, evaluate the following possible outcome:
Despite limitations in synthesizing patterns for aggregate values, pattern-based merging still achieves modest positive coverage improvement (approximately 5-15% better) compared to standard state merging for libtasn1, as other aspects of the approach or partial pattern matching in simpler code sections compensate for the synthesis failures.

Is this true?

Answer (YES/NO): NO